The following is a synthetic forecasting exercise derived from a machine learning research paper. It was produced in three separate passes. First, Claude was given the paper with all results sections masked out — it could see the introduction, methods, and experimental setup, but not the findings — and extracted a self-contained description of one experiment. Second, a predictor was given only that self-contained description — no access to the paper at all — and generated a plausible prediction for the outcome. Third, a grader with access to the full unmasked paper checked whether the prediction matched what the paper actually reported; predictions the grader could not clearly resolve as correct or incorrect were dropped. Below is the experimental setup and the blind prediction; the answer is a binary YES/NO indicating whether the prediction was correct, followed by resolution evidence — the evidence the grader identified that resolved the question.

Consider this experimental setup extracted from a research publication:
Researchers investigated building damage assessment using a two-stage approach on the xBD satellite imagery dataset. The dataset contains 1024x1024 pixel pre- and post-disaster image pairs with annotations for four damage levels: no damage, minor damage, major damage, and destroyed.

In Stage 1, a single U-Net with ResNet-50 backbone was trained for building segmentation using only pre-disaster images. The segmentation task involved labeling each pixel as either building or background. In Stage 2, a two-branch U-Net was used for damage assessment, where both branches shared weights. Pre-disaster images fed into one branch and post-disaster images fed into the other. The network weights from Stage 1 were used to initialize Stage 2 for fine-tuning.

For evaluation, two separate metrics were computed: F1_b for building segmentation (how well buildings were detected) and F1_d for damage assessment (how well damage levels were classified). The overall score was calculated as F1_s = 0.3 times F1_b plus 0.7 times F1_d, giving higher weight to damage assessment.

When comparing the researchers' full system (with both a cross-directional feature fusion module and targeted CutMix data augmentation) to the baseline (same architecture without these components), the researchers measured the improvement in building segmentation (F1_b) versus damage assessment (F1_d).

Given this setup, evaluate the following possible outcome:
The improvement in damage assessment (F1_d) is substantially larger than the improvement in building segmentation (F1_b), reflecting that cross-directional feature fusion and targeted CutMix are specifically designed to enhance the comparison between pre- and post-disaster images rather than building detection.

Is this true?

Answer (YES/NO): YES